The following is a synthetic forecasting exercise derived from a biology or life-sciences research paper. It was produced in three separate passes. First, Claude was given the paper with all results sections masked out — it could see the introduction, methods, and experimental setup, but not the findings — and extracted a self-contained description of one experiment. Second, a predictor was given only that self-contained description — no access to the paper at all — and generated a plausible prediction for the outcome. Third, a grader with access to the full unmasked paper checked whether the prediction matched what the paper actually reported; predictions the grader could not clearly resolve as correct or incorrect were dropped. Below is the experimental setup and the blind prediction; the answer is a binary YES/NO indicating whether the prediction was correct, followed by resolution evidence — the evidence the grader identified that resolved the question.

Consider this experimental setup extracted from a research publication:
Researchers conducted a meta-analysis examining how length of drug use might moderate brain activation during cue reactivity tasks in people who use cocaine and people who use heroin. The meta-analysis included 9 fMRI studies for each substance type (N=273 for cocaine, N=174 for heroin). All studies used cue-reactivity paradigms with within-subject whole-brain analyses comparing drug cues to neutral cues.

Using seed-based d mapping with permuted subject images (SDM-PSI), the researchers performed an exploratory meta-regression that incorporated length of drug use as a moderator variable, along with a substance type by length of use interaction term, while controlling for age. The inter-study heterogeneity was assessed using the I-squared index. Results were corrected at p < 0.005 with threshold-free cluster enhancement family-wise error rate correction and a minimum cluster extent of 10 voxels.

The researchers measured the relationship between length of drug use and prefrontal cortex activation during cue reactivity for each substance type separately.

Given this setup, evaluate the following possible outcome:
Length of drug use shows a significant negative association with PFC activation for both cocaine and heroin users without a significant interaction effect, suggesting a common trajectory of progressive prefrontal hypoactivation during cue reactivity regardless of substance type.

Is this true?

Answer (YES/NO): NO